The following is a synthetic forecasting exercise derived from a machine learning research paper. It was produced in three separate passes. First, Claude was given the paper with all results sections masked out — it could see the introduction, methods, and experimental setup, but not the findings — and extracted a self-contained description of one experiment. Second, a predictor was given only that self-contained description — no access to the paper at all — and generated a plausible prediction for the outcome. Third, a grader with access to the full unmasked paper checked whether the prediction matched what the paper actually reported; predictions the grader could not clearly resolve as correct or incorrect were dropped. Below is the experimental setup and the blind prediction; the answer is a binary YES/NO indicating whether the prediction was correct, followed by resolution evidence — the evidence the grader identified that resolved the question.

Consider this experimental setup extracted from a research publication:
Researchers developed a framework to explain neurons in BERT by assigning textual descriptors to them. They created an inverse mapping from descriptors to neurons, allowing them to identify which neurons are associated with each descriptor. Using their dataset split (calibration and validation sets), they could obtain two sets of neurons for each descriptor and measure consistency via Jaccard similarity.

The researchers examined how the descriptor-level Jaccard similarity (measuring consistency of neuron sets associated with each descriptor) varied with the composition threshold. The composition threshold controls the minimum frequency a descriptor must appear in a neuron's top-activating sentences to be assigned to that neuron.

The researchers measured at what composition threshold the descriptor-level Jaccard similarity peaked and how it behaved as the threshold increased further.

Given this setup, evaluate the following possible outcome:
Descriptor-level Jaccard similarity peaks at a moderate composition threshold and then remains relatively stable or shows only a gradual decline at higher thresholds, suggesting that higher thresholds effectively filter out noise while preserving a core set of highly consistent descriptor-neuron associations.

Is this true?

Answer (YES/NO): NO